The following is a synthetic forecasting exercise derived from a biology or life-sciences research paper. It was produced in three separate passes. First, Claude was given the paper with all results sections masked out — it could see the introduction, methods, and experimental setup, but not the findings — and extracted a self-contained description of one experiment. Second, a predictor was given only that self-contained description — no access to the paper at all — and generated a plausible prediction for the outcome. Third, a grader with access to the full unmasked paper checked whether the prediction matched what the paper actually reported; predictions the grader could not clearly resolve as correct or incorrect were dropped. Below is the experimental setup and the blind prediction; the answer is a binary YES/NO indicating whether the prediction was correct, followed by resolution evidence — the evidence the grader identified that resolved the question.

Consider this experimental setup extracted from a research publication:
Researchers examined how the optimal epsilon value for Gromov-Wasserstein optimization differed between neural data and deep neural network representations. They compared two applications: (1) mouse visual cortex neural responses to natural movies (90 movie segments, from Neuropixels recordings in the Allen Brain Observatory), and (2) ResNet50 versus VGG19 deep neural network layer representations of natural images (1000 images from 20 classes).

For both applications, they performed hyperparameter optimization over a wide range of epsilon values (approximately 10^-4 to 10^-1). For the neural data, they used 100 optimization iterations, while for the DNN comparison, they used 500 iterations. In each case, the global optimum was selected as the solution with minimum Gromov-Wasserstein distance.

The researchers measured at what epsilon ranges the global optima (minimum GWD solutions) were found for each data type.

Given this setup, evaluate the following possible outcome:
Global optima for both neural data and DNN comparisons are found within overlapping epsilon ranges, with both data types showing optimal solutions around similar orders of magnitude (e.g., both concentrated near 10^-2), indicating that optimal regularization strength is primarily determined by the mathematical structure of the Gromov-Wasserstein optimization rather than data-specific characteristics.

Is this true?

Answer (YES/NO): NO